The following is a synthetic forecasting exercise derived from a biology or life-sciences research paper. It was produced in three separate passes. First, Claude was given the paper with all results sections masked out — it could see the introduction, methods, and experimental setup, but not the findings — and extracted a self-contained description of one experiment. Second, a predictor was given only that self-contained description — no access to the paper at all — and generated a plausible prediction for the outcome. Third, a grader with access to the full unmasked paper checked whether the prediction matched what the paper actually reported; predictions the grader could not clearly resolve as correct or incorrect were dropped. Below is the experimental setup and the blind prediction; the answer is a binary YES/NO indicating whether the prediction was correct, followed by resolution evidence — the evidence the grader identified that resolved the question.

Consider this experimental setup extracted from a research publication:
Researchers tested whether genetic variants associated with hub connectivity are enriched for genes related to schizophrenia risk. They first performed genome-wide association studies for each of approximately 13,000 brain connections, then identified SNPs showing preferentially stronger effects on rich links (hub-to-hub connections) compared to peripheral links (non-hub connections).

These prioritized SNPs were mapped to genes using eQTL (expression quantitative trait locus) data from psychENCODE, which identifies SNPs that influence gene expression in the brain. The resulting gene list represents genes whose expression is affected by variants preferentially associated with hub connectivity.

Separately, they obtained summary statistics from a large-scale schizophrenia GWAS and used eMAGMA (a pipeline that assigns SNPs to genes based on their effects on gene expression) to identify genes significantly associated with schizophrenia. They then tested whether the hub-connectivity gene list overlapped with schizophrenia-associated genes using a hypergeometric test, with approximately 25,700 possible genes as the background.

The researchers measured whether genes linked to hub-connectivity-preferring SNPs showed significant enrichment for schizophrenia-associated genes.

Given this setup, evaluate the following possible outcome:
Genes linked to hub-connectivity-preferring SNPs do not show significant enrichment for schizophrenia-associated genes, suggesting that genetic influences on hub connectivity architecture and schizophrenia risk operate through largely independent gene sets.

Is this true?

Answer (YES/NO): NO